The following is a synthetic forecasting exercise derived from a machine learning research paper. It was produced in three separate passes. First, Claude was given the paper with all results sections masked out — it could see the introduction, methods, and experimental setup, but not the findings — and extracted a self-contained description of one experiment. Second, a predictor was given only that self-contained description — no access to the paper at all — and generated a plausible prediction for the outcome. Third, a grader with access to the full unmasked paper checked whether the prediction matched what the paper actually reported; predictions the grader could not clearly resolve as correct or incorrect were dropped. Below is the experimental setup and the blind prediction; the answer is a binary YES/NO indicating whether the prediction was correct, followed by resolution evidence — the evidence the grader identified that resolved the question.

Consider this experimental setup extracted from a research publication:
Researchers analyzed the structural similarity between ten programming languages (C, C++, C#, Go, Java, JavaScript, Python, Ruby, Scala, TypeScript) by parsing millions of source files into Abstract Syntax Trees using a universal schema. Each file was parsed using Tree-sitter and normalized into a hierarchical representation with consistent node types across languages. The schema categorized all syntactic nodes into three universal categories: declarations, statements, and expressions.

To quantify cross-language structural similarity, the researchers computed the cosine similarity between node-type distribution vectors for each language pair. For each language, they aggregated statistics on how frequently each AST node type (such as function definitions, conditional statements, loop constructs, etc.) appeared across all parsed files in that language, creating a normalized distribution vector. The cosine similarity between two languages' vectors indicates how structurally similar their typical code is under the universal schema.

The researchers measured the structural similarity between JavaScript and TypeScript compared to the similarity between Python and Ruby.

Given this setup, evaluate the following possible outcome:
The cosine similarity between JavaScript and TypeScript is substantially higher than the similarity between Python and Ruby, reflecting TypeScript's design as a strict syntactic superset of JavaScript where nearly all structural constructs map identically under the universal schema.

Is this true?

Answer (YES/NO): YES